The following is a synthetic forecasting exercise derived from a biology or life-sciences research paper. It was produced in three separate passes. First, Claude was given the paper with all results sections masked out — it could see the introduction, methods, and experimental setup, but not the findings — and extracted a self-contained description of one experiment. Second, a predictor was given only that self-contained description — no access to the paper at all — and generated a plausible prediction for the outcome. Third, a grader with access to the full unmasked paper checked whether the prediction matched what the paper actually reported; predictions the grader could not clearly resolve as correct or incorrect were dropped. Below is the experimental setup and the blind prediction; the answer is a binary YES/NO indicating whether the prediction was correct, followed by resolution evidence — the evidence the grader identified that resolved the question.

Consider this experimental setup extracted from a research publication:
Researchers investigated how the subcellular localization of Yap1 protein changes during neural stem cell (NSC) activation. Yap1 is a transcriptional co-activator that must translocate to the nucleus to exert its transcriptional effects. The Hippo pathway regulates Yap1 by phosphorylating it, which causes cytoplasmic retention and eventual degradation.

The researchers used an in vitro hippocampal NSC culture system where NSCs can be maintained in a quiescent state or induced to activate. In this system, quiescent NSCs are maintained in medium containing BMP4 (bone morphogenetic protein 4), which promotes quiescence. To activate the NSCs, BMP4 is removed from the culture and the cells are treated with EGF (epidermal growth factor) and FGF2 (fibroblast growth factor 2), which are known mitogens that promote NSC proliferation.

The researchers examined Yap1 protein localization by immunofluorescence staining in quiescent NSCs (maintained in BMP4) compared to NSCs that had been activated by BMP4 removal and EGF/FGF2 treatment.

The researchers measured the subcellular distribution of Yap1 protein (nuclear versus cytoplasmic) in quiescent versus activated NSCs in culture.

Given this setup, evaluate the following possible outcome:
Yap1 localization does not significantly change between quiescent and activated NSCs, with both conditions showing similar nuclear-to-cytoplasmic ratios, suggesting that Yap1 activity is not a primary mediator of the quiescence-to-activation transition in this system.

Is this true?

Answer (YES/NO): NO